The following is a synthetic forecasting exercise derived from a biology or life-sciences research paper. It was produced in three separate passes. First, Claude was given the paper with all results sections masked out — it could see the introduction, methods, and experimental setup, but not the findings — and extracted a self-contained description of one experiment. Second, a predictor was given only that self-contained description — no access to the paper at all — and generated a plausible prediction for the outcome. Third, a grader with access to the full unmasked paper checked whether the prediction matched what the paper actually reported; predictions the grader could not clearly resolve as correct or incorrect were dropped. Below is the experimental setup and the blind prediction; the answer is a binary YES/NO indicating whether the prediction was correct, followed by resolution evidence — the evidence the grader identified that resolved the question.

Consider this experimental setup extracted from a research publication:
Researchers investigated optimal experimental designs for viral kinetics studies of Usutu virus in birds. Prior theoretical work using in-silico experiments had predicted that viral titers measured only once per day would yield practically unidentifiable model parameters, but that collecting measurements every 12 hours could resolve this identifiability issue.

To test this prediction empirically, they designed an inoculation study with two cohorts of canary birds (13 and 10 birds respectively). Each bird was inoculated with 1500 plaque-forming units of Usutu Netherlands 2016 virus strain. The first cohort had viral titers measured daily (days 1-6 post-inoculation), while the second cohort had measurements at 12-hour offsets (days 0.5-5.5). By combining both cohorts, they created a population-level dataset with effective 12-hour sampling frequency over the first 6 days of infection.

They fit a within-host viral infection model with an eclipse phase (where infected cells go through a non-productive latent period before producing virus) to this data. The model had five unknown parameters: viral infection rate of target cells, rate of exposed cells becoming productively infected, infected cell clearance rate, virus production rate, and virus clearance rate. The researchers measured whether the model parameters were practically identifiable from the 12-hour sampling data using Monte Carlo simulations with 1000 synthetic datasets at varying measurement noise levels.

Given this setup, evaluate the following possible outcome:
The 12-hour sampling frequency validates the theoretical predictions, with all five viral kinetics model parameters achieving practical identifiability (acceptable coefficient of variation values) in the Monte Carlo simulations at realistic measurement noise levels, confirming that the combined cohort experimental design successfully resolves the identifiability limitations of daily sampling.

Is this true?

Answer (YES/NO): YES